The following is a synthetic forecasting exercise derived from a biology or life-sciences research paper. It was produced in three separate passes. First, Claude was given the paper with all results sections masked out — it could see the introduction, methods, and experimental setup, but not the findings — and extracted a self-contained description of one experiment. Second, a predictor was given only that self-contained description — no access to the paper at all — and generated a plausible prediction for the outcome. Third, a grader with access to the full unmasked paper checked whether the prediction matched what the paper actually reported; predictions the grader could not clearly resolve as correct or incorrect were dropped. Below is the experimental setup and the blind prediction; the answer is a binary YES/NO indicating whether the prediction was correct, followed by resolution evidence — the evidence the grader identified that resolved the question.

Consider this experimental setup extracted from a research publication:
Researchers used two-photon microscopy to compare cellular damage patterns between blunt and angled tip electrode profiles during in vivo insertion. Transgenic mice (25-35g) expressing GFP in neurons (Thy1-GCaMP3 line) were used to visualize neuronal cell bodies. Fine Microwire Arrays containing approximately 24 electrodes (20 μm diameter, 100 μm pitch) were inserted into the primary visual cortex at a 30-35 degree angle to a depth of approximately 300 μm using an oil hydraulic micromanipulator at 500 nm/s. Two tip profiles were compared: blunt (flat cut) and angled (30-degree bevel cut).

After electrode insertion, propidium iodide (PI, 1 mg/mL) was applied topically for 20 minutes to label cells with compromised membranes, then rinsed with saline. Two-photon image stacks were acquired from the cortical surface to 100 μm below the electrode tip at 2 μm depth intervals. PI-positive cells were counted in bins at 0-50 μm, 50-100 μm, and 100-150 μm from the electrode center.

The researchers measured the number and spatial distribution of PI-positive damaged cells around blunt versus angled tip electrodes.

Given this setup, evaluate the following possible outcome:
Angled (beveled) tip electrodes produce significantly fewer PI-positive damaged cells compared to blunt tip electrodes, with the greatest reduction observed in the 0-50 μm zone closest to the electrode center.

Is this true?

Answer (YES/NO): NO